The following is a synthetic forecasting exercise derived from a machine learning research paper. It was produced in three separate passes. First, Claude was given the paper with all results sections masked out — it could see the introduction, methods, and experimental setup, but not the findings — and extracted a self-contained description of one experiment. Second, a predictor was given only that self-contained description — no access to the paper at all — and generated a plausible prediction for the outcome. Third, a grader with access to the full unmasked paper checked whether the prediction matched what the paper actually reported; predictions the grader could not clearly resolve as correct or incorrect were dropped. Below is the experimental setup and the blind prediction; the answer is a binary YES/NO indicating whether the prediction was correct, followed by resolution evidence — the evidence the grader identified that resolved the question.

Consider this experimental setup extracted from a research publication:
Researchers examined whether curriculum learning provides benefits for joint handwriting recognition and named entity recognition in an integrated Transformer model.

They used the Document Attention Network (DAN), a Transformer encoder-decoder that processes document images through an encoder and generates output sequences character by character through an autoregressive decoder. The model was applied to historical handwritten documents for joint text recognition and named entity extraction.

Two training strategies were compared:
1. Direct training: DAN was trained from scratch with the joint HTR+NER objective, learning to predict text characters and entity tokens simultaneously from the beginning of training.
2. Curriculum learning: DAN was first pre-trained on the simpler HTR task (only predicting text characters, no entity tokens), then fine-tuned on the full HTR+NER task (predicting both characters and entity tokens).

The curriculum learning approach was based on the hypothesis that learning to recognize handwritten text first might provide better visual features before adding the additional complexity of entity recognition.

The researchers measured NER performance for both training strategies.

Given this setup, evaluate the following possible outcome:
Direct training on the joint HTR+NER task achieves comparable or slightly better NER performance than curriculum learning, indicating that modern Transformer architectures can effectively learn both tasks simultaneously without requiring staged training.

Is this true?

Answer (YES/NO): YES